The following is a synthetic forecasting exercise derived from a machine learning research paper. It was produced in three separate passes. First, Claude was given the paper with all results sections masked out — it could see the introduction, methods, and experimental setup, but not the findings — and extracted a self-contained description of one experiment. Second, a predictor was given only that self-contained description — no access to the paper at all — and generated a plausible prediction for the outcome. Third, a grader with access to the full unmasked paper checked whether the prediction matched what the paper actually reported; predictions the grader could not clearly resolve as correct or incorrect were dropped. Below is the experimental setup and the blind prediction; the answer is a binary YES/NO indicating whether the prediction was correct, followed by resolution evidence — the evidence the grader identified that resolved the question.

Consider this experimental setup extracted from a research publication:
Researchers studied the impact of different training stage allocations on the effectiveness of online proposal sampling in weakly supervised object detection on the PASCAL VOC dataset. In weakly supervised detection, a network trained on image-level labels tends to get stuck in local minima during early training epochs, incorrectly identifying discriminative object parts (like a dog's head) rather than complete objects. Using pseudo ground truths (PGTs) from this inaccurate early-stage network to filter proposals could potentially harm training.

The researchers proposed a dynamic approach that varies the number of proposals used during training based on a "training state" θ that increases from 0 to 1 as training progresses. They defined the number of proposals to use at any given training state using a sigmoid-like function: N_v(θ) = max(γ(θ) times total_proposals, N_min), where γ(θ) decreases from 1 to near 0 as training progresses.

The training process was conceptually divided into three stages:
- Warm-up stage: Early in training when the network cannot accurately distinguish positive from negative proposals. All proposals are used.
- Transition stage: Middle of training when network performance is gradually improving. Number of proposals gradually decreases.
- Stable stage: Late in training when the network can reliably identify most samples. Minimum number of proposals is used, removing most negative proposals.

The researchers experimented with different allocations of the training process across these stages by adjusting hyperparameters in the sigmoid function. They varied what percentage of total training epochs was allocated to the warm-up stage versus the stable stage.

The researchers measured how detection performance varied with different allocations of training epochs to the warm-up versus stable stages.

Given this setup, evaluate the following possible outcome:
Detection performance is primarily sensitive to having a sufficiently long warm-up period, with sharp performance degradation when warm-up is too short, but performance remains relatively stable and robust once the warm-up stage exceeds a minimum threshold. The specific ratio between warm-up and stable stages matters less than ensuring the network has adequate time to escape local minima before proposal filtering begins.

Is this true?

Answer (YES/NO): NO